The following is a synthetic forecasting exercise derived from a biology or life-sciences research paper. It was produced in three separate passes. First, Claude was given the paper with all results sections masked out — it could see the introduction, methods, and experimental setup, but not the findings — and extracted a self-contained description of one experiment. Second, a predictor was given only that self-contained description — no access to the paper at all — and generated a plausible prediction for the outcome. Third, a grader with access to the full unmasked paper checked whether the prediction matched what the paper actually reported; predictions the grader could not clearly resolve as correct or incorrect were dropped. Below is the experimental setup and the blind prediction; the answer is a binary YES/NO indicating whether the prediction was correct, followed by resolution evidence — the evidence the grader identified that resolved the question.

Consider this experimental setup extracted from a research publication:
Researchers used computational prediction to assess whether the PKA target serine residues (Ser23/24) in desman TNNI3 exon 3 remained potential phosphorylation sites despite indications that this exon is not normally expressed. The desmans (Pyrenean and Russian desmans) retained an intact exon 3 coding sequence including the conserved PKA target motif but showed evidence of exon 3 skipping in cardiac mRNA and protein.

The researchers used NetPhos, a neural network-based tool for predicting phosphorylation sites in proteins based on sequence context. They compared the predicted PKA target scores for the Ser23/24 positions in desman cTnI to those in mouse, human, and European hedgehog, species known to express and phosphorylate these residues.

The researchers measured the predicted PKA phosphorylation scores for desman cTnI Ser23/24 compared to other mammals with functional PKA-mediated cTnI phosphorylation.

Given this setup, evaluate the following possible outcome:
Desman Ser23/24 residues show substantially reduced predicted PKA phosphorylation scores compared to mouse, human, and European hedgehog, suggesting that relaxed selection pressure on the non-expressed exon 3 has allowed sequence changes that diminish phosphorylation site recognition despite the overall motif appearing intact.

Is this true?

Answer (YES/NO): NO